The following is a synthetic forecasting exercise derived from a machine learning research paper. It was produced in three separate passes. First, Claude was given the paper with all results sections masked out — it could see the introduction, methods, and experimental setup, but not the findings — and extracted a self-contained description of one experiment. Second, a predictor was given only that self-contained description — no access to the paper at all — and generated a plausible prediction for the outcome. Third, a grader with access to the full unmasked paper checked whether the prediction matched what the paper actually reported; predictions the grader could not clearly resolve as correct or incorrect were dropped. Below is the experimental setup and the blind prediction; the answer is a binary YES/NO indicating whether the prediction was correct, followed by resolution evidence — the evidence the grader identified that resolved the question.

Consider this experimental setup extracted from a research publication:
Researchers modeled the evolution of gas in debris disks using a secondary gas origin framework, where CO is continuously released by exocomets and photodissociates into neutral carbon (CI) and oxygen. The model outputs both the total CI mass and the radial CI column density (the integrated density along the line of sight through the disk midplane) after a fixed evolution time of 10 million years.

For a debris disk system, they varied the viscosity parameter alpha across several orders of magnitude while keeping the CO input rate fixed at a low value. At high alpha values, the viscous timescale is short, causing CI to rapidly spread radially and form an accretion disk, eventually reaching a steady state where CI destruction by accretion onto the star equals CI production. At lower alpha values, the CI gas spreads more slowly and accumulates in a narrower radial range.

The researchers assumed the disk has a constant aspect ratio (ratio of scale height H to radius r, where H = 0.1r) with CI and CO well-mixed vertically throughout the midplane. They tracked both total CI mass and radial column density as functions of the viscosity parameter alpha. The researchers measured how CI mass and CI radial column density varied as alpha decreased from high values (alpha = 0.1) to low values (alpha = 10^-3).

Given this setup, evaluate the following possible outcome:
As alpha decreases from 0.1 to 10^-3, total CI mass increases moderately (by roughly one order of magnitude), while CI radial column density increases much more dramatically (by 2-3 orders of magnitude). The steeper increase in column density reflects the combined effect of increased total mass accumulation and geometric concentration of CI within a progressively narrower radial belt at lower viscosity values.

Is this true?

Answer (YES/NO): NO